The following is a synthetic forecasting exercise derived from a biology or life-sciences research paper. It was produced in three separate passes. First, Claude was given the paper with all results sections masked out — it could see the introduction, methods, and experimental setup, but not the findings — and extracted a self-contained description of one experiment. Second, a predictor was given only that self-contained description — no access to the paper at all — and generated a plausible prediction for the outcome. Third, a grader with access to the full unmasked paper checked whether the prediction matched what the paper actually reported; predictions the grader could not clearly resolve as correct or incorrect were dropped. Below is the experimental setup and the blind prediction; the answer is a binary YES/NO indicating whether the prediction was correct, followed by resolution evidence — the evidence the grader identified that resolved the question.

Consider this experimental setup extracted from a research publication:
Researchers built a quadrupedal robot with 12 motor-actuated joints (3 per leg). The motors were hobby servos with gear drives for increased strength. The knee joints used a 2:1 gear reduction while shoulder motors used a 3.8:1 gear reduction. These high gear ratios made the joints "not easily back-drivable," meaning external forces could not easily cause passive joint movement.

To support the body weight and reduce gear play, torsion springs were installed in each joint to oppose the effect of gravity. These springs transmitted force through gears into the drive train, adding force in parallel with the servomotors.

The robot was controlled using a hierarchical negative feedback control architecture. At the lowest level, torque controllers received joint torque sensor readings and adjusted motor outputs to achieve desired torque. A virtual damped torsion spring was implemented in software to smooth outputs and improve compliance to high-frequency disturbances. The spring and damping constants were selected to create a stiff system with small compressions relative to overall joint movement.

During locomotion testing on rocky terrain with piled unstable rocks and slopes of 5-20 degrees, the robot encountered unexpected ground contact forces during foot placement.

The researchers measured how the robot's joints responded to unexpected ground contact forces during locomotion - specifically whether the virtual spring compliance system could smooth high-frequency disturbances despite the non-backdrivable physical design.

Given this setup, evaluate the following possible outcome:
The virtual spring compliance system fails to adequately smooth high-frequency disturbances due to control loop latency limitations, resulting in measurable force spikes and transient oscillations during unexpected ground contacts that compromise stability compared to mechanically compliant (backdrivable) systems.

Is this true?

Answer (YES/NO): NO